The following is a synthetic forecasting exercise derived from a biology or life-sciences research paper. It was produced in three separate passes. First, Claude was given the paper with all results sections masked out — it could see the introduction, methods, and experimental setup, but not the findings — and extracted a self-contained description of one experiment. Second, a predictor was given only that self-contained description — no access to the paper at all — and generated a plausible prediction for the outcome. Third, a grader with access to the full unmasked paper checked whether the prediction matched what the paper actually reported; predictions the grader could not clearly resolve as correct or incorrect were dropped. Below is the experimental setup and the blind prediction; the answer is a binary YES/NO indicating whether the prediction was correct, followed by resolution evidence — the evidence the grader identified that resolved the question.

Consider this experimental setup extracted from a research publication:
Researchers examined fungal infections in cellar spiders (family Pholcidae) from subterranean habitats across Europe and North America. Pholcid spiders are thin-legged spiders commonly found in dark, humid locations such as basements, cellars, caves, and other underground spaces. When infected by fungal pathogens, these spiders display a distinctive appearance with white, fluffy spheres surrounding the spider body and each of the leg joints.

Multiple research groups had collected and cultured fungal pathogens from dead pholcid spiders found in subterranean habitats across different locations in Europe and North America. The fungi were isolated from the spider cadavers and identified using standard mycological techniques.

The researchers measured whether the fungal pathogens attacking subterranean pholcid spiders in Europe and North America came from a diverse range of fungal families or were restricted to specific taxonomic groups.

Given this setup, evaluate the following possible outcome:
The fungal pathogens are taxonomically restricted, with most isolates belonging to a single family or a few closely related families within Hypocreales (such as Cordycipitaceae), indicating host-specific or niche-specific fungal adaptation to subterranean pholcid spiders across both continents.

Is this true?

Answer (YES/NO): YES